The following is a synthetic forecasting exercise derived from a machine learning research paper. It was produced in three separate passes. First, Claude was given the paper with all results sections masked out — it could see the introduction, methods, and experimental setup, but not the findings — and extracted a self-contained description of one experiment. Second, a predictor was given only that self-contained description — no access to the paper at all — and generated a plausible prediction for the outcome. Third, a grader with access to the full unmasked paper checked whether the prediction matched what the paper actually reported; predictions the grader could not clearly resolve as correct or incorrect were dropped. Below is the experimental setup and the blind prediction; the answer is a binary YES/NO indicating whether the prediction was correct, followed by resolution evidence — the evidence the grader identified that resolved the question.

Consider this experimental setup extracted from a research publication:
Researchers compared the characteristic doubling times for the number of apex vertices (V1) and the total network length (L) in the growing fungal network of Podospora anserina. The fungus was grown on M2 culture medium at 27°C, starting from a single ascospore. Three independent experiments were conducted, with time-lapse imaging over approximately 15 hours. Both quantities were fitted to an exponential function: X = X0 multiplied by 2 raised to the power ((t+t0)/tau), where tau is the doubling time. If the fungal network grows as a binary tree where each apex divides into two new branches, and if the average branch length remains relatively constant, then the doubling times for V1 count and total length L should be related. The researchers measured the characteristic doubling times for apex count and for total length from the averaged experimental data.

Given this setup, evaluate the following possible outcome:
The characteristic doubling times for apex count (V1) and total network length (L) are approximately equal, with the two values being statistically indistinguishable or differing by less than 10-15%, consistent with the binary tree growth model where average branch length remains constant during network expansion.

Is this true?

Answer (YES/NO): YES